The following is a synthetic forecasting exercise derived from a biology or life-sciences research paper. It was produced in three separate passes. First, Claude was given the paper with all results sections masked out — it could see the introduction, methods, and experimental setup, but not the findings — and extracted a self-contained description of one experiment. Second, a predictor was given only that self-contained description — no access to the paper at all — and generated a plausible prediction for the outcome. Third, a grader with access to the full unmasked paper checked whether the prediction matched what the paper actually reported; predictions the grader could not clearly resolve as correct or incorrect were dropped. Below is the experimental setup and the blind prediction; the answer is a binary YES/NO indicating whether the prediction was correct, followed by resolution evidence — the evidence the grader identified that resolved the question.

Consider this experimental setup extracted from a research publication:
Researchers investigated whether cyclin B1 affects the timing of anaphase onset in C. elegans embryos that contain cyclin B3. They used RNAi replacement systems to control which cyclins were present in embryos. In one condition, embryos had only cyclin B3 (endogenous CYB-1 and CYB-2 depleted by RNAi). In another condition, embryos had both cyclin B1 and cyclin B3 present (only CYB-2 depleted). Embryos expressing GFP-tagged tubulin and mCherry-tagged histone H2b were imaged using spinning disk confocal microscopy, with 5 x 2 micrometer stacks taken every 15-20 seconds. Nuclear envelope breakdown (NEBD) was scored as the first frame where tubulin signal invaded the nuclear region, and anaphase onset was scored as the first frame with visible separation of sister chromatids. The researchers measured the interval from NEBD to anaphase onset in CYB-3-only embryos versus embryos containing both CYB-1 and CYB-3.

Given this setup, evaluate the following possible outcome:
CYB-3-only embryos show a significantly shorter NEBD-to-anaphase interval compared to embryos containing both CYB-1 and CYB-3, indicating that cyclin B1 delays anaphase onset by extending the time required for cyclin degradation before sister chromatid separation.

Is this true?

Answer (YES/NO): NO